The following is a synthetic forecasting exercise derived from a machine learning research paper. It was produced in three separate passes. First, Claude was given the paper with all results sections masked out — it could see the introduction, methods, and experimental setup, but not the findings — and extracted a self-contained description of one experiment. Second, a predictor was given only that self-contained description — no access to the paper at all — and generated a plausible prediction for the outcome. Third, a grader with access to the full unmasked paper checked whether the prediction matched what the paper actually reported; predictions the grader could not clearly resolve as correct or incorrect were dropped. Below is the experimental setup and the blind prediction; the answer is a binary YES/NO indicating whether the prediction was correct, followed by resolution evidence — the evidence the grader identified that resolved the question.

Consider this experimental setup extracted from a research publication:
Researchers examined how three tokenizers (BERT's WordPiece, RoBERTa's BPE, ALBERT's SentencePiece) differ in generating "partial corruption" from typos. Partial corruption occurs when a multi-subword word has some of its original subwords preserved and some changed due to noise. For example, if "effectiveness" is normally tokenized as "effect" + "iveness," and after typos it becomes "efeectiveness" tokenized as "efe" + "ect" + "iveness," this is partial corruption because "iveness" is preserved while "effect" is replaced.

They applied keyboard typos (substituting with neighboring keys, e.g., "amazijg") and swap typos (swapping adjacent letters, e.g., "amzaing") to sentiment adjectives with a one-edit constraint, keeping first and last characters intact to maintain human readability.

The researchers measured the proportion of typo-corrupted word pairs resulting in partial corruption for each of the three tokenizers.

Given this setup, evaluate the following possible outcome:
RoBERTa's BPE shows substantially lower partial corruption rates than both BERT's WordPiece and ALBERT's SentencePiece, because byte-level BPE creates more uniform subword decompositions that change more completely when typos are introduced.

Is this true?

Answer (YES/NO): NO